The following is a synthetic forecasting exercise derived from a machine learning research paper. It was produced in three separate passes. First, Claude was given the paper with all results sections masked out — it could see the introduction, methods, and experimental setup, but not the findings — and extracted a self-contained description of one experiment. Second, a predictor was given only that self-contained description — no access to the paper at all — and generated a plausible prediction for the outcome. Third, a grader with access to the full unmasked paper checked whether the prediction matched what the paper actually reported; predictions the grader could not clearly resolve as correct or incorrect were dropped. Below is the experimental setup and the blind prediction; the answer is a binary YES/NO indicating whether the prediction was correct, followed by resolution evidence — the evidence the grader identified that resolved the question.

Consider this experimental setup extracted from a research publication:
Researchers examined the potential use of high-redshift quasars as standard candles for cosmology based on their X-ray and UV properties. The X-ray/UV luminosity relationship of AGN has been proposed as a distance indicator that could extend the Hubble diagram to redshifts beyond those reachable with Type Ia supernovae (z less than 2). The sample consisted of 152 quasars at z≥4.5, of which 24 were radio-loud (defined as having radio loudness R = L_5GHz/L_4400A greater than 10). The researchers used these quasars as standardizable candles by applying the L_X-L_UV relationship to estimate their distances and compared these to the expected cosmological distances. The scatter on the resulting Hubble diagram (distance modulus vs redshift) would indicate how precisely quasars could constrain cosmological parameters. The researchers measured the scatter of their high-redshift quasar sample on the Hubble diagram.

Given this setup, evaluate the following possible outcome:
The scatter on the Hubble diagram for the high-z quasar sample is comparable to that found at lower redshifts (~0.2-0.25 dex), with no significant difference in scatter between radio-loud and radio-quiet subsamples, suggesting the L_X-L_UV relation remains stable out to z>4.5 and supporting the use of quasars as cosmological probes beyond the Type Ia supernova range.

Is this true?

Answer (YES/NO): NO